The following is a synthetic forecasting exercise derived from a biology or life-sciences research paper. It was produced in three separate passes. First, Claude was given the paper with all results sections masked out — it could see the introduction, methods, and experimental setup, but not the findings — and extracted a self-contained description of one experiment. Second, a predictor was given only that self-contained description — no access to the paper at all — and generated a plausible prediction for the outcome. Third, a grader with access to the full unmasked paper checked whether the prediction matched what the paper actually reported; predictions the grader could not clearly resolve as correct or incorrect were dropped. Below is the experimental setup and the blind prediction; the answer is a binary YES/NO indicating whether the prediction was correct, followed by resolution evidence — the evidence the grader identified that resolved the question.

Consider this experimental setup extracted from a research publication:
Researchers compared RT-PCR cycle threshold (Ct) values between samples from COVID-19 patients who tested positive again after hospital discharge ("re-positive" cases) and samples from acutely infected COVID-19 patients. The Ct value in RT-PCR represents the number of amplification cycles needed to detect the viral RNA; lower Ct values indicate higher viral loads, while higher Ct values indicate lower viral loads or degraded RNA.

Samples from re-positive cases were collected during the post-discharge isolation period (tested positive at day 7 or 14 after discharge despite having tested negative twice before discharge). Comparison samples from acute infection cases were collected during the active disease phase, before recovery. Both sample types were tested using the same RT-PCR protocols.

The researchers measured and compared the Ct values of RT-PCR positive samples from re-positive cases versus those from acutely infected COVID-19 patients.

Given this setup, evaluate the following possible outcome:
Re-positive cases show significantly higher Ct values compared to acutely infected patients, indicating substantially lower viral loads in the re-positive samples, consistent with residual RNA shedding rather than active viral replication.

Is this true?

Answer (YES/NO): YES